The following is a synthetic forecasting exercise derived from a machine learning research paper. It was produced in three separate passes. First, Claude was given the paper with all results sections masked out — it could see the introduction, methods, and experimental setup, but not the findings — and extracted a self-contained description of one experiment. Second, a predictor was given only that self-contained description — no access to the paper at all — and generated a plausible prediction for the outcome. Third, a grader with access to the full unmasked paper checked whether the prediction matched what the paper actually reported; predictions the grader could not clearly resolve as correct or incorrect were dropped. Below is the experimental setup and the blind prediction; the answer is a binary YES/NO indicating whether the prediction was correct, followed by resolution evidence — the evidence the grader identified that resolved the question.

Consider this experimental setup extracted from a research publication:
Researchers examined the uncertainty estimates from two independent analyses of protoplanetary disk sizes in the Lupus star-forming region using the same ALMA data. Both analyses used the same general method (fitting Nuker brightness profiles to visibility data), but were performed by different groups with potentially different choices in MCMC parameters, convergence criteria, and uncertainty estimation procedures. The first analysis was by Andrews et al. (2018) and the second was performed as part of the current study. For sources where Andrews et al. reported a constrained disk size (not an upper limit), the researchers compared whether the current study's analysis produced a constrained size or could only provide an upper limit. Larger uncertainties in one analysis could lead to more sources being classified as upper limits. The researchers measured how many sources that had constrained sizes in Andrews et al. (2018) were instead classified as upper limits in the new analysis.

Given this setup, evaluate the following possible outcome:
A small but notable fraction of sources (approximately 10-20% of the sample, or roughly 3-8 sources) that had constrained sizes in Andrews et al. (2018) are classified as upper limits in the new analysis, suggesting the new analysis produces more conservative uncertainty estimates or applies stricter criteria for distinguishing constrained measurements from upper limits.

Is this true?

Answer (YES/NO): NO